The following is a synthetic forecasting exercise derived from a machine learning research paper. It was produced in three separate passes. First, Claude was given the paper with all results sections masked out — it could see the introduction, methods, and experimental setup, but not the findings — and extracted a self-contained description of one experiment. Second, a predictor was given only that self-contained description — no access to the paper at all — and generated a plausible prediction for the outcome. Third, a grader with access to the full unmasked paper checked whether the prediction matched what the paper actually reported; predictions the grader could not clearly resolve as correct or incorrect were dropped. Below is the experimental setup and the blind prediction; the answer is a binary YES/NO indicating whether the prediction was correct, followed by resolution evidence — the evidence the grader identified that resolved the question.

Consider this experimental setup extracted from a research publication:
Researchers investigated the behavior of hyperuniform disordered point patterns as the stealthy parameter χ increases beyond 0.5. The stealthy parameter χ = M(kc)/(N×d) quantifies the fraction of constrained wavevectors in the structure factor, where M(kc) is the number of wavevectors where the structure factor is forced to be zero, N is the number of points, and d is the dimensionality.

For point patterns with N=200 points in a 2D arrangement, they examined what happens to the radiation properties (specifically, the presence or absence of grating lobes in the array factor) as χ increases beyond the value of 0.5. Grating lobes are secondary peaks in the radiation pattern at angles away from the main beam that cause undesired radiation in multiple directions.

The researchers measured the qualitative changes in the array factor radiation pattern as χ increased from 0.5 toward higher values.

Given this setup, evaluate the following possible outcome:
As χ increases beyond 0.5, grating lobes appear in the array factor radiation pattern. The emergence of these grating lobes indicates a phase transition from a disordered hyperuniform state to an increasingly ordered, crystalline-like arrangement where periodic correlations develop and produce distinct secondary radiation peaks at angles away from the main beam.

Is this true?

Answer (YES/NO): YES